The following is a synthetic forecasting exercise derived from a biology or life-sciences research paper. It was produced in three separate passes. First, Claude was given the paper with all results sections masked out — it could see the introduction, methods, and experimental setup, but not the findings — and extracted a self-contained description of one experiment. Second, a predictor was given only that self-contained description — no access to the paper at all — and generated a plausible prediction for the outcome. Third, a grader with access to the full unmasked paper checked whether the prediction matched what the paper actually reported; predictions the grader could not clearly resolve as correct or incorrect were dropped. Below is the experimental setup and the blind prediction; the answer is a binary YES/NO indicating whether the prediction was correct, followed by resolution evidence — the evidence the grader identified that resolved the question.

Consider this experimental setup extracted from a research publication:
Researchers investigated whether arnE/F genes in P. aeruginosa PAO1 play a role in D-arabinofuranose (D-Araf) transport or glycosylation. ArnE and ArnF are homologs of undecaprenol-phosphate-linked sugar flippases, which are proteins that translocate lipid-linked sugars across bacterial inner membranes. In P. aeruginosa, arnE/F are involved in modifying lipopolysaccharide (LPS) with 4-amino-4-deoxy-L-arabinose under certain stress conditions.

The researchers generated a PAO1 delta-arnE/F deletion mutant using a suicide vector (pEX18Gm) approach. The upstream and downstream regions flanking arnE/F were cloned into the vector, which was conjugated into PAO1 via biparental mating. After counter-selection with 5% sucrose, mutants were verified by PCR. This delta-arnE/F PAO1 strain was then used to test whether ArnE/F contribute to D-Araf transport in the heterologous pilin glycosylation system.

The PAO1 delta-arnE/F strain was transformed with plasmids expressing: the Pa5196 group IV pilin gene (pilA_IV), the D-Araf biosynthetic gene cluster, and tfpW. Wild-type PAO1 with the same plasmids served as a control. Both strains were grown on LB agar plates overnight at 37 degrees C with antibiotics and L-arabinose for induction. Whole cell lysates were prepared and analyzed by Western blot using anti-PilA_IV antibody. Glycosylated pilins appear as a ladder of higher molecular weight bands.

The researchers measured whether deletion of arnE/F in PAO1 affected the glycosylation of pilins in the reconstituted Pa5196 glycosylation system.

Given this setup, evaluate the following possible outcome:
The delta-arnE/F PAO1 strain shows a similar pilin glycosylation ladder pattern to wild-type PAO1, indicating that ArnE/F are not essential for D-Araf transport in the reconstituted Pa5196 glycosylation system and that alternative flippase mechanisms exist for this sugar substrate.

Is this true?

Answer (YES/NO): YES